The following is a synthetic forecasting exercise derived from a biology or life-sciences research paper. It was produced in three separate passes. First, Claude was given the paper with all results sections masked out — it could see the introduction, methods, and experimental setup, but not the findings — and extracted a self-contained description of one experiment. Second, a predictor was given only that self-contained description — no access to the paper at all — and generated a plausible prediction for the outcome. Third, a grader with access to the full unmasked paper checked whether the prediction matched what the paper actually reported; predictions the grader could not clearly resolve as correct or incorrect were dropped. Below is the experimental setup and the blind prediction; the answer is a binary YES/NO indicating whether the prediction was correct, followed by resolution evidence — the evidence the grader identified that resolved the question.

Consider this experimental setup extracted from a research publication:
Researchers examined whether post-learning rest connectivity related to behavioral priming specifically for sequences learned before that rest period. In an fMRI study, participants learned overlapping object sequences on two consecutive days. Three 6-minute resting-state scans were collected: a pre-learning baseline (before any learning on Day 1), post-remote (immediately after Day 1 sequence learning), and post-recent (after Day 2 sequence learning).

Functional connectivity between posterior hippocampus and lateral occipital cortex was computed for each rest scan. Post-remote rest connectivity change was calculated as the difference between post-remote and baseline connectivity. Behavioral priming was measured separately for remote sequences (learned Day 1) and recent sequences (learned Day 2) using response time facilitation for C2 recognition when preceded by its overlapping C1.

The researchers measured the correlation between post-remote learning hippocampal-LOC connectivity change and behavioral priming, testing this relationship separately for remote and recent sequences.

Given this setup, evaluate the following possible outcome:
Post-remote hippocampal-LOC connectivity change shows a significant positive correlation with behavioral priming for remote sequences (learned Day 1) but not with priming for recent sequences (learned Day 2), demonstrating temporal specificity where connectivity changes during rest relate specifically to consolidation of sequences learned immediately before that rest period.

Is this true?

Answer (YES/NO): YES